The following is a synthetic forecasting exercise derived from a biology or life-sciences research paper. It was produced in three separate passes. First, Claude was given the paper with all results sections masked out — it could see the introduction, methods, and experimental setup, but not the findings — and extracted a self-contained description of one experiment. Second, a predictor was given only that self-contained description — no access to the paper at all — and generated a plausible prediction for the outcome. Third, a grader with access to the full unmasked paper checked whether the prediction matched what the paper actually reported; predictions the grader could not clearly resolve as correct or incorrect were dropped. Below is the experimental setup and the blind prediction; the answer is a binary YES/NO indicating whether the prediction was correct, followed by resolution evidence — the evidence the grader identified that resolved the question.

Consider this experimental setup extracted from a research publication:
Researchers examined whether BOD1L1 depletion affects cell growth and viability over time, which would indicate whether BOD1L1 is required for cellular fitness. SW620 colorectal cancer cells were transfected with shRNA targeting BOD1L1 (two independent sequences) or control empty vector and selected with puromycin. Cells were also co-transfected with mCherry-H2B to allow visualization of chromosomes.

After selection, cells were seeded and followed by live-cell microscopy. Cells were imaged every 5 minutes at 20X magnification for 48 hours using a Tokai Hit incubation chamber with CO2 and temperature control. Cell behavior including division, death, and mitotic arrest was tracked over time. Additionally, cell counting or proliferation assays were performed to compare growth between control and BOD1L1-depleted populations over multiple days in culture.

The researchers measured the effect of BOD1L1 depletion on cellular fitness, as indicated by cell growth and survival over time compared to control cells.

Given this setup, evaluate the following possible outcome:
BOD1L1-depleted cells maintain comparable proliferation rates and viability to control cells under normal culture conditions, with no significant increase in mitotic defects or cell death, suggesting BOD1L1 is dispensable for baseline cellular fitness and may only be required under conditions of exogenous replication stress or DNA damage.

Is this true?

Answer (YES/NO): NO